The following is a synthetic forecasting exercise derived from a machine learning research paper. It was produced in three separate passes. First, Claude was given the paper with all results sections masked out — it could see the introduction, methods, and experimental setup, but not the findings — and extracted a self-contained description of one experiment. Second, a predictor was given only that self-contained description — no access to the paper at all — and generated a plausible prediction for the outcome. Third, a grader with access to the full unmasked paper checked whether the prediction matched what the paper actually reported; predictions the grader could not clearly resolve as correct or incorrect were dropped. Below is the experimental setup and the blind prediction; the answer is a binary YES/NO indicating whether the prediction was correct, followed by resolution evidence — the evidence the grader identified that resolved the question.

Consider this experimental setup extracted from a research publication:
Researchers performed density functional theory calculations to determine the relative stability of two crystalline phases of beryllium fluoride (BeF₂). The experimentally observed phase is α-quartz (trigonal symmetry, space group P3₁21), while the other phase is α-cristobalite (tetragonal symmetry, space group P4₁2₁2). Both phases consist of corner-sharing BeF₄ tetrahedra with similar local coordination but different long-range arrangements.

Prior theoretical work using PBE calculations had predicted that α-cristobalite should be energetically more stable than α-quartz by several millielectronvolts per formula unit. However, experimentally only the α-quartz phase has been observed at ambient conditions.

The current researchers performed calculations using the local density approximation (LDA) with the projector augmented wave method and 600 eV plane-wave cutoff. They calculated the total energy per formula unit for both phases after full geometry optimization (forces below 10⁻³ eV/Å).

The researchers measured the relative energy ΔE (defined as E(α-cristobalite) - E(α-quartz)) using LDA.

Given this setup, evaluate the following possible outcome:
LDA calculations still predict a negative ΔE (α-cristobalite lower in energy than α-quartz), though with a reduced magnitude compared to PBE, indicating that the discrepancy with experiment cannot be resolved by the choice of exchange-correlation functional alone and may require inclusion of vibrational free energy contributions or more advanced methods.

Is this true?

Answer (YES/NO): NO